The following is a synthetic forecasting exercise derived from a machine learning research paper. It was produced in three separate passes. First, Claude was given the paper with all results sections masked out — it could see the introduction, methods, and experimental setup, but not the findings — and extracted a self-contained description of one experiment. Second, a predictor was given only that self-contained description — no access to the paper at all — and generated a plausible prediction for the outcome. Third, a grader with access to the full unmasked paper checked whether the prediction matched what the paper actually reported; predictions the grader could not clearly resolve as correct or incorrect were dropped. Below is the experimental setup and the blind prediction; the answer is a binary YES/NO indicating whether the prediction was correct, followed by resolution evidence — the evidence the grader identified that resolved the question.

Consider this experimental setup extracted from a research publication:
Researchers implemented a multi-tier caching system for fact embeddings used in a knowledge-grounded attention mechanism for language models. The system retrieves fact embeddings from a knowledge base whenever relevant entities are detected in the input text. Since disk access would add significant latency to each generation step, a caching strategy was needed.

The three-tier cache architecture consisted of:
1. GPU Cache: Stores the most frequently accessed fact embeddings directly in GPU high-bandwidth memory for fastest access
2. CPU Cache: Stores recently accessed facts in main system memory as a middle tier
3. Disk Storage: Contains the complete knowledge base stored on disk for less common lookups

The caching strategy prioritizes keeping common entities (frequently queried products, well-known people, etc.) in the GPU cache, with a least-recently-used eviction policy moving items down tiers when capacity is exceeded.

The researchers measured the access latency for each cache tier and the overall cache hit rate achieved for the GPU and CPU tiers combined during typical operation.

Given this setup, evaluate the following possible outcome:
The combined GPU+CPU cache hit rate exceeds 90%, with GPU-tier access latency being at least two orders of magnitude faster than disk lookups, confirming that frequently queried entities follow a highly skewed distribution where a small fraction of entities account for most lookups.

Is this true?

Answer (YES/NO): NO